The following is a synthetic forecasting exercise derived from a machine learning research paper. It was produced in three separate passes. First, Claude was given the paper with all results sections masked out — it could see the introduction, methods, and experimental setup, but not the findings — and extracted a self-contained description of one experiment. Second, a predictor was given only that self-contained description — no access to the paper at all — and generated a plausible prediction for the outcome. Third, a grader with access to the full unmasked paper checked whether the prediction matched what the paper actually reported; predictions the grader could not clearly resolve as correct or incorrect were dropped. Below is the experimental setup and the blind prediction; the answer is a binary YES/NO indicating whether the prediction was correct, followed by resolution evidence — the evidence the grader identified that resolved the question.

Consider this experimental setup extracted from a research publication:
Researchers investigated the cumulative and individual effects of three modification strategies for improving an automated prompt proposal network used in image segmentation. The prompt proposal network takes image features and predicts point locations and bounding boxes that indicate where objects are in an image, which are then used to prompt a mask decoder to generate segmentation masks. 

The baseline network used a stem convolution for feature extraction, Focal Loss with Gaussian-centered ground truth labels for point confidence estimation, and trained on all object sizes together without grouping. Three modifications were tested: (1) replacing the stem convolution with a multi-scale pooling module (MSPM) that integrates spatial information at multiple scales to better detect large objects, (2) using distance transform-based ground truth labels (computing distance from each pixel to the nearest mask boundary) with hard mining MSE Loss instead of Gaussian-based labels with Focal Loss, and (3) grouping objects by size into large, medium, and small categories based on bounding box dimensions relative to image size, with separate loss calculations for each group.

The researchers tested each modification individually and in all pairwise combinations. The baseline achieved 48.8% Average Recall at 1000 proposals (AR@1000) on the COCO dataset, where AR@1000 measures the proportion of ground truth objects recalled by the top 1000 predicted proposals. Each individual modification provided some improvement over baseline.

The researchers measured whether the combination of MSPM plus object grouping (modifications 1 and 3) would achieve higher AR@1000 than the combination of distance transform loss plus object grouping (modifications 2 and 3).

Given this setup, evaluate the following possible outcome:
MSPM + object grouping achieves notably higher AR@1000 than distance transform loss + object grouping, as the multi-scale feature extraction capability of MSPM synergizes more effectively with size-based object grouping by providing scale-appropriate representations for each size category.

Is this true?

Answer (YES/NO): NO